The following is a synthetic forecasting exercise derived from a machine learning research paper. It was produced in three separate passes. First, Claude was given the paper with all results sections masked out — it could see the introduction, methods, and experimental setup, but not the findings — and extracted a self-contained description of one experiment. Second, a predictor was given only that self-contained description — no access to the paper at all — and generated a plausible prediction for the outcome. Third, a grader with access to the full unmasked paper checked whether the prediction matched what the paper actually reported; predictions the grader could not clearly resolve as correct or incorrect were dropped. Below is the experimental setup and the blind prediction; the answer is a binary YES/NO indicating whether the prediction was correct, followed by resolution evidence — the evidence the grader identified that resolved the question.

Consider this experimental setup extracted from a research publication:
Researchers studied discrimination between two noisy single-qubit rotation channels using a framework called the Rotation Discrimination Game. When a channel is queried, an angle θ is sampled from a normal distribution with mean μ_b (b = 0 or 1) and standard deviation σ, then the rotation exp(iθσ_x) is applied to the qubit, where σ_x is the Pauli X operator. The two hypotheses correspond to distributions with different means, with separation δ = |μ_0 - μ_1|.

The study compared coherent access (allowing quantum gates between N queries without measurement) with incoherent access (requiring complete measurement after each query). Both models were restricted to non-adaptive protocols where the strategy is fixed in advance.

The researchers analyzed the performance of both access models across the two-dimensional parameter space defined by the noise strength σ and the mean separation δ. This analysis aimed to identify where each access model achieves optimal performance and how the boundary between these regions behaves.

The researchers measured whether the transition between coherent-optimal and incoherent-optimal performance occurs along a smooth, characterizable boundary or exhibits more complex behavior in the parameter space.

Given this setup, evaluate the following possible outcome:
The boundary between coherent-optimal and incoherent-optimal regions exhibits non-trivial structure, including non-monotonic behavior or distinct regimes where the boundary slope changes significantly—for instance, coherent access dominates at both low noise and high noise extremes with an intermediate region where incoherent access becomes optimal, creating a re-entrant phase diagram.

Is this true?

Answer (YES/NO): NO